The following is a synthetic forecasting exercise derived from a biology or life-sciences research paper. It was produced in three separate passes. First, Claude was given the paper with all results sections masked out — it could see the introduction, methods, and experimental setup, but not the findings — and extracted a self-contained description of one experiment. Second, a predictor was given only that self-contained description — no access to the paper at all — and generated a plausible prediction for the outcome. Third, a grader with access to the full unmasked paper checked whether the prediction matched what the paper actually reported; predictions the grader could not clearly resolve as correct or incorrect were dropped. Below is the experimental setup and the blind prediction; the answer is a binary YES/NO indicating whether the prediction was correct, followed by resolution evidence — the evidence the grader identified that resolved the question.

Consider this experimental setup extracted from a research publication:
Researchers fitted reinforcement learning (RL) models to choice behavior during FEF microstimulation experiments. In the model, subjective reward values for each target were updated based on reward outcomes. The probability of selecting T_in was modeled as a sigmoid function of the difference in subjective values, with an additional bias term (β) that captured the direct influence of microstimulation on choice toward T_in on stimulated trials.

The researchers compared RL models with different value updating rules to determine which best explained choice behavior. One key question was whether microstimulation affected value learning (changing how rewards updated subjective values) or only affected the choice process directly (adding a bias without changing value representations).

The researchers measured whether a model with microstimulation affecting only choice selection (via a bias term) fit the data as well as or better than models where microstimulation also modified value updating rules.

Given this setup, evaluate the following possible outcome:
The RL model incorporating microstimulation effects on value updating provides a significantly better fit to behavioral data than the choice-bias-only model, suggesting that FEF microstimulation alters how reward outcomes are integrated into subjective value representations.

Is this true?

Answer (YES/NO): NO